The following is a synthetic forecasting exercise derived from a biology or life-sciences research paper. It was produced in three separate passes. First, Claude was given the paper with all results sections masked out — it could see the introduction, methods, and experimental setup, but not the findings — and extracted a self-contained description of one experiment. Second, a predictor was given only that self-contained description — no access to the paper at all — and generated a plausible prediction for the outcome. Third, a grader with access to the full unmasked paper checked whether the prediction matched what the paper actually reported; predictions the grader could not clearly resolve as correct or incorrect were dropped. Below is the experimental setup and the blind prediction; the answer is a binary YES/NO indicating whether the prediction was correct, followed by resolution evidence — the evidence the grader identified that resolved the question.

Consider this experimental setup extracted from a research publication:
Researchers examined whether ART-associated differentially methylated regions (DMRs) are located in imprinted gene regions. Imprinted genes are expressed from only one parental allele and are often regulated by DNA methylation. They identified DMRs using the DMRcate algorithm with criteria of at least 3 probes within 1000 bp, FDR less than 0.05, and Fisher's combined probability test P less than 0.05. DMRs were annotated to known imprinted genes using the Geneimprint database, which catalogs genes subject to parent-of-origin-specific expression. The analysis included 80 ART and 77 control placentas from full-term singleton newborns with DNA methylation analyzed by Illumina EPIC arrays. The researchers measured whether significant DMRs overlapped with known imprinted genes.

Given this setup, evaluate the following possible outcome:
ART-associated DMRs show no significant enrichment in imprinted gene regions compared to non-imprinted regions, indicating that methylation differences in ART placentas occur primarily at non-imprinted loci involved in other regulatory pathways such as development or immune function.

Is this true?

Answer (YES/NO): NO